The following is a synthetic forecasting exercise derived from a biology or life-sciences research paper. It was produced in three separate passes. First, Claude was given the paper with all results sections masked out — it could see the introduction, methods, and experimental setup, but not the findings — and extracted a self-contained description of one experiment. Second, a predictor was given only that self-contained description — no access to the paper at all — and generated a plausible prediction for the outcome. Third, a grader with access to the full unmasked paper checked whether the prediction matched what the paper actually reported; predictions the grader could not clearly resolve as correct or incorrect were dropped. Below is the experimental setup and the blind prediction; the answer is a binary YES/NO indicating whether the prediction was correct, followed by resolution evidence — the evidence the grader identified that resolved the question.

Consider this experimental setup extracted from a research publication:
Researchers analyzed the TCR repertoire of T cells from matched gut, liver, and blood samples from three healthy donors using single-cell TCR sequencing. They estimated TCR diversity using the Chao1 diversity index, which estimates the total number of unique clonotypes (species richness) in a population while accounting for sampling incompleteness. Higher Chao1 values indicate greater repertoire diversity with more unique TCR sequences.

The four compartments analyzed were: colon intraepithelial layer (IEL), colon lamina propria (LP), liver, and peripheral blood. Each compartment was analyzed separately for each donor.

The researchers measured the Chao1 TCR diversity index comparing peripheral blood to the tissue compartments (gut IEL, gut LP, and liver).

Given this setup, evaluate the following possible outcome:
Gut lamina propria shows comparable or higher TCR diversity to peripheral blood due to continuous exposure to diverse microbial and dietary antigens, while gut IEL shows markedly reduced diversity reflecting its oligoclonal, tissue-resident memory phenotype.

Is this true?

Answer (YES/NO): NO